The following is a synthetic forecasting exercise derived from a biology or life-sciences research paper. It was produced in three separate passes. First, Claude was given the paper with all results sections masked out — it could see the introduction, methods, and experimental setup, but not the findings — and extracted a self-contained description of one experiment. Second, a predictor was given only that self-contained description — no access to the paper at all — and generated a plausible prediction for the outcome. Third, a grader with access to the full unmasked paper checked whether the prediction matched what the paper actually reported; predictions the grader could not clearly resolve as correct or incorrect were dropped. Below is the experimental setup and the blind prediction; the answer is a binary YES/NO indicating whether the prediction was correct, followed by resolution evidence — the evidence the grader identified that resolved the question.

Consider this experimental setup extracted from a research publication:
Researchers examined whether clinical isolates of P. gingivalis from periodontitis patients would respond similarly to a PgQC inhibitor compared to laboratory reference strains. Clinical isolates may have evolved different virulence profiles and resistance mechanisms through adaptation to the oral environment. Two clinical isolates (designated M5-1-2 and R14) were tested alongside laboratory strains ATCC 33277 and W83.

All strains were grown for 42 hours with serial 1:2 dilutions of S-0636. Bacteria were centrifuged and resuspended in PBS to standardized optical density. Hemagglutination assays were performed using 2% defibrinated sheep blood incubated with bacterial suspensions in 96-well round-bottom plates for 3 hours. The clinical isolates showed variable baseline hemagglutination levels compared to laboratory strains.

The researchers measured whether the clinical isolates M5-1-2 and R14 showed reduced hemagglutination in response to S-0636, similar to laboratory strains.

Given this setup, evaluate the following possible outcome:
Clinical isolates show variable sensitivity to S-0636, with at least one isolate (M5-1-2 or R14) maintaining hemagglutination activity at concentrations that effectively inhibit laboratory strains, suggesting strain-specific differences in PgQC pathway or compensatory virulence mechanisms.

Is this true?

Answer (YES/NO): NO